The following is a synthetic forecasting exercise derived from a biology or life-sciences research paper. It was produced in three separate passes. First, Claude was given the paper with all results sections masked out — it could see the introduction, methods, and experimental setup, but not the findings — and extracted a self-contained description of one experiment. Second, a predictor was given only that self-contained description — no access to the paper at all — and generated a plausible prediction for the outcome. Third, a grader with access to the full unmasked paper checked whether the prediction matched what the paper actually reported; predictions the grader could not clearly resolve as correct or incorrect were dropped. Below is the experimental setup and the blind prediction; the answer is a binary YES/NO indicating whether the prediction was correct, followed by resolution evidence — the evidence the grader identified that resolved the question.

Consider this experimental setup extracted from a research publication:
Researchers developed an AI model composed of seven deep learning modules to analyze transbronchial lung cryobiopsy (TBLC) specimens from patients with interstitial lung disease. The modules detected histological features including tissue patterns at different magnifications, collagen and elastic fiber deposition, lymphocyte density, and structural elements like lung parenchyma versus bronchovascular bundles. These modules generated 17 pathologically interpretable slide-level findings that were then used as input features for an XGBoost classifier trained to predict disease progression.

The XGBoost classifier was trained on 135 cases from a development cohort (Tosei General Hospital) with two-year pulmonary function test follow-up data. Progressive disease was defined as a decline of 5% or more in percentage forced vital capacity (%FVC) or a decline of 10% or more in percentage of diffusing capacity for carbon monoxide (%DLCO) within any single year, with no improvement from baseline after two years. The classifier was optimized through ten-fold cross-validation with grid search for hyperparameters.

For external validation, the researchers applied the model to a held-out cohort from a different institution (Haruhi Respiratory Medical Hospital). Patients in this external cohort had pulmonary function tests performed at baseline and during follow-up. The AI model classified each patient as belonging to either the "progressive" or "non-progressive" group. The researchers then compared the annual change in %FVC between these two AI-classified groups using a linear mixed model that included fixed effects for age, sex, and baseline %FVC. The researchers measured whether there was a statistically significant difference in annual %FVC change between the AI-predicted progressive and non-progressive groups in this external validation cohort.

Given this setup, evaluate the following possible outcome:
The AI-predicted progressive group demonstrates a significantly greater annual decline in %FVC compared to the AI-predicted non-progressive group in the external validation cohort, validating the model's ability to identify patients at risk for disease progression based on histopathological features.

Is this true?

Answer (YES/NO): NO